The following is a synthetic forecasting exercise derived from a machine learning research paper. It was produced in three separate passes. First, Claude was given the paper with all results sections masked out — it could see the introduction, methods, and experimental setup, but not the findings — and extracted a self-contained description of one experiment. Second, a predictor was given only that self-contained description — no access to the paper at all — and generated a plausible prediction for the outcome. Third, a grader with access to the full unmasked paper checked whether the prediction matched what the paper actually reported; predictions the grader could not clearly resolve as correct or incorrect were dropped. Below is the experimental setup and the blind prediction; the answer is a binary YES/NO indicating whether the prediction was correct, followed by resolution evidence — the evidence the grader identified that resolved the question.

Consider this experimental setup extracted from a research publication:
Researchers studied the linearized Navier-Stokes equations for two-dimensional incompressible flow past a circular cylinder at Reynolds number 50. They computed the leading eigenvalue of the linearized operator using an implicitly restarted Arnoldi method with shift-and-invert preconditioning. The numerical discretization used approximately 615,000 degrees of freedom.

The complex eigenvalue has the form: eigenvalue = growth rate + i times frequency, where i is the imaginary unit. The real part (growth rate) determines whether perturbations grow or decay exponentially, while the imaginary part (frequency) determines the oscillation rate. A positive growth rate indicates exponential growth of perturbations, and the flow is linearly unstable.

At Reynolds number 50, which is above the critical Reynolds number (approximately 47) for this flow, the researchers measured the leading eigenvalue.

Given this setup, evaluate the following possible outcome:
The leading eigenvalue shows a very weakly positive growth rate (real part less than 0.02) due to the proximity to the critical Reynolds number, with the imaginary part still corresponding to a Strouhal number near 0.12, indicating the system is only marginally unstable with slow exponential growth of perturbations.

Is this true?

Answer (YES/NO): YES